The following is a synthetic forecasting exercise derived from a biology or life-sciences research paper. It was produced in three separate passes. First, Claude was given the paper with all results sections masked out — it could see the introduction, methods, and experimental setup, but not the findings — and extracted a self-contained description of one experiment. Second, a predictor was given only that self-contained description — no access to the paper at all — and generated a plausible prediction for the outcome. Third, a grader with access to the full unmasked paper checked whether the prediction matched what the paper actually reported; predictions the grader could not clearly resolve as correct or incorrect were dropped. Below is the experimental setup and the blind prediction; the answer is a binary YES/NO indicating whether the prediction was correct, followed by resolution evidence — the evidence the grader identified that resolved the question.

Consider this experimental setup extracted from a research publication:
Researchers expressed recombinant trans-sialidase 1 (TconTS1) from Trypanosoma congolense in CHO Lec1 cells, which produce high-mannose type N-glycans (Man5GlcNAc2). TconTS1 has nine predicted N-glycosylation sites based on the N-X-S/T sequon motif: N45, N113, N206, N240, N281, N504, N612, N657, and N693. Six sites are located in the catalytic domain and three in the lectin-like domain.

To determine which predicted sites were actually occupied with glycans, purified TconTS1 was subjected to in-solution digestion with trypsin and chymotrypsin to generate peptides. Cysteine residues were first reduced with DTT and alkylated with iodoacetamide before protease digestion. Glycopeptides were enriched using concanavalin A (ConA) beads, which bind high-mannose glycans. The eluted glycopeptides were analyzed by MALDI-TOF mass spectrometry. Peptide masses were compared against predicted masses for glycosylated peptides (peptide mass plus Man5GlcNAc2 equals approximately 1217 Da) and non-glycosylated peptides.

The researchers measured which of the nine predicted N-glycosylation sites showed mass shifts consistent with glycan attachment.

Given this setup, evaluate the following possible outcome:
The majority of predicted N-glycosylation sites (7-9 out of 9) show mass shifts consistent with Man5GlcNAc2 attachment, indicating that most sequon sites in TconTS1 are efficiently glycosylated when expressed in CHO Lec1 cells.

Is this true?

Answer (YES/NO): YES